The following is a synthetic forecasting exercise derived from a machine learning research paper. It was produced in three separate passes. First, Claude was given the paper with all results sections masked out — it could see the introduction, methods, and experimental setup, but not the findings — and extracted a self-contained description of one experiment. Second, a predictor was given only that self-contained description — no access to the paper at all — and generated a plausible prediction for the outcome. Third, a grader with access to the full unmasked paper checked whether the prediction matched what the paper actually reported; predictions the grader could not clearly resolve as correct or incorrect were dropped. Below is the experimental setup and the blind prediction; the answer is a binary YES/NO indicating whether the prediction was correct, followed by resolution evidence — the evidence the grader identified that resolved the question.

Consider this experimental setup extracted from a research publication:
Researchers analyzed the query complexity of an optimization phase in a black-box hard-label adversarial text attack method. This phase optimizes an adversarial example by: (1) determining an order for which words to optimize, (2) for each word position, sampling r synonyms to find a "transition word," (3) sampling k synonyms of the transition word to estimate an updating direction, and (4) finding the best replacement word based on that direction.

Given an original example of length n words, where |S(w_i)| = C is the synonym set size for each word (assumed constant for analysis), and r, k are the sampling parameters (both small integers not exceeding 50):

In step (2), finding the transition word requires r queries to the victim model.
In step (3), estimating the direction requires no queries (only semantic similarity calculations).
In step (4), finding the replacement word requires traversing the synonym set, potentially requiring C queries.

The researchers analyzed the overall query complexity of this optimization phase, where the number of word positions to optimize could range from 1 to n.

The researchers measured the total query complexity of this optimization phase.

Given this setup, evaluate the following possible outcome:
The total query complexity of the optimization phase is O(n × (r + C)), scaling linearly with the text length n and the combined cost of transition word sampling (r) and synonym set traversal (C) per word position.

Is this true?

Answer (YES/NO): YES